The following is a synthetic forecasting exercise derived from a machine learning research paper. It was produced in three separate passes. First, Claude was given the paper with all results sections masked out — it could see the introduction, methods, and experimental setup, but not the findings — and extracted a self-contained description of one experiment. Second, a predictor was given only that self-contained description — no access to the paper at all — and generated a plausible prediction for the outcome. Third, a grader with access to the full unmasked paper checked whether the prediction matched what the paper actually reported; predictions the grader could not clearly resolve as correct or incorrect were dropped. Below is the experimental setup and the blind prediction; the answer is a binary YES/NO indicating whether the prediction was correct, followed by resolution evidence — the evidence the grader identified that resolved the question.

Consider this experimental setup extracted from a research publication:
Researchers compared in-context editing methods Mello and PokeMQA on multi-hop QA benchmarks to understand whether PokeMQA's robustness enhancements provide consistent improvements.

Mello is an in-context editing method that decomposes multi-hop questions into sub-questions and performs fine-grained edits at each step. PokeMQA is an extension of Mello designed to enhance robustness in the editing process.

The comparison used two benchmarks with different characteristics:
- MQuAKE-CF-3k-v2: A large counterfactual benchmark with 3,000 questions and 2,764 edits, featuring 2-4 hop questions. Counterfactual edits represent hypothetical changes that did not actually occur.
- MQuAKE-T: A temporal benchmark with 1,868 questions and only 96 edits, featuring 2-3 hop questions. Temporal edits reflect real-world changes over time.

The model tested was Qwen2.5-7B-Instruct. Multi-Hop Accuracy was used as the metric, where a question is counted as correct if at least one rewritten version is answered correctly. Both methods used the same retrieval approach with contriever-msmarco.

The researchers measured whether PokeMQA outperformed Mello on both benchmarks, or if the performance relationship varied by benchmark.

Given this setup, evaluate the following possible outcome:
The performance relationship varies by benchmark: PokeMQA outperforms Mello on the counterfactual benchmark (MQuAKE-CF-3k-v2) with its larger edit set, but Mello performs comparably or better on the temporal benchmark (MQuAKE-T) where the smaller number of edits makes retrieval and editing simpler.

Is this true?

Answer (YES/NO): YES